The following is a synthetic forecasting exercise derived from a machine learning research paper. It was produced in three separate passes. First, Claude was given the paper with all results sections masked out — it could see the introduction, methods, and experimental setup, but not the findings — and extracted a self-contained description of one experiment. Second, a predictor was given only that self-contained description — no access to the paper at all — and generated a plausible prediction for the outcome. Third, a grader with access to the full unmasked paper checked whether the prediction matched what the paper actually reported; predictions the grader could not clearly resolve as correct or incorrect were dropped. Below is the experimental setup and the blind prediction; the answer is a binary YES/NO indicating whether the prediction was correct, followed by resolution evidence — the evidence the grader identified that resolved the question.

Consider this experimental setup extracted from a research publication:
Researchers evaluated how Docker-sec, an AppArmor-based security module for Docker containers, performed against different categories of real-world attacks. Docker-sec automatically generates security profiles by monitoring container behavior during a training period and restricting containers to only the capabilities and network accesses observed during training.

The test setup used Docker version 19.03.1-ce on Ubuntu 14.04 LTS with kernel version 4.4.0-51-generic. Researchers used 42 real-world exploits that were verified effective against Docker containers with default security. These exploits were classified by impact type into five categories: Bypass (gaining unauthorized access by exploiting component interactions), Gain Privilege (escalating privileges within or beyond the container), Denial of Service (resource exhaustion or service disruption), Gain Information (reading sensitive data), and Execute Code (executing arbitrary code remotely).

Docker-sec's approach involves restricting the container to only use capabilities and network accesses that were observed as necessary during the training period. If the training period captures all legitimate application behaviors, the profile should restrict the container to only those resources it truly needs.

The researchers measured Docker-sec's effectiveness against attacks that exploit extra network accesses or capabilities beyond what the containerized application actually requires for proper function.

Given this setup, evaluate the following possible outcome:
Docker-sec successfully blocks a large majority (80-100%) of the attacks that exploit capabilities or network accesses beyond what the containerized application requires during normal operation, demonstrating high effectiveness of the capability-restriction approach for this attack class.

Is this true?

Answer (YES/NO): YES